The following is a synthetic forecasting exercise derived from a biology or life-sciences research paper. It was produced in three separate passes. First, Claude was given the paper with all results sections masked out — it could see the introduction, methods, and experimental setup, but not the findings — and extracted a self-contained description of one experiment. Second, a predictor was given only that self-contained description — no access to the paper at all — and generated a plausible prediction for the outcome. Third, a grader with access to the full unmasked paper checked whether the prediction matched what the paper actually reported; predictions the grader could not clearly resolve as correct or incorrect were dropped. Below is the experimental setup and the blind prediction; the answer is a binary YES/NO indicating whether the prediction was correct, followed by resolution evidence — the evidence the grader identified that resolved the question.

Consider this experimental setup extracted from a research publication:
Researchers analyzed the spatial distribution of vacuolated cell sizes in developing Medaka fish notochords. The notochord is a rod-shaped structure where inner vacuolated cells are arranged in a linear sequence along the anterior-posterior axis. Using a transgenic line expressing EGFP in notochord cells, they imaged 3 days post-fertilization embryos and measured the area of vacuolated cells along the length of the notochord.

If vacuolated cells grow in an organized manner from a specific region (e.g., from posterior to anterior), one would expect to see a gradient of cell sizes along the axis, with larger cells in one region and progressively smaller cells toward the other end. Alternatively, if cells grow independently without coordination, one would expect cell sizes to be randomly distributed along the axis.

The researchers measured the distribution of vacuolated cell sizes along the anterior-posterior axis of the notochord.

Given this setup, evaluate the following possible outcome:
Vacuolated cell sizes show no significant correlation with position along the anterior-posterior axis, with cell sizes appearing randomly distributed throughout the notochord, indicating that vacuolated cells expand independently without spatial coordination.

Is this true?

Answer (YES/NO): YES